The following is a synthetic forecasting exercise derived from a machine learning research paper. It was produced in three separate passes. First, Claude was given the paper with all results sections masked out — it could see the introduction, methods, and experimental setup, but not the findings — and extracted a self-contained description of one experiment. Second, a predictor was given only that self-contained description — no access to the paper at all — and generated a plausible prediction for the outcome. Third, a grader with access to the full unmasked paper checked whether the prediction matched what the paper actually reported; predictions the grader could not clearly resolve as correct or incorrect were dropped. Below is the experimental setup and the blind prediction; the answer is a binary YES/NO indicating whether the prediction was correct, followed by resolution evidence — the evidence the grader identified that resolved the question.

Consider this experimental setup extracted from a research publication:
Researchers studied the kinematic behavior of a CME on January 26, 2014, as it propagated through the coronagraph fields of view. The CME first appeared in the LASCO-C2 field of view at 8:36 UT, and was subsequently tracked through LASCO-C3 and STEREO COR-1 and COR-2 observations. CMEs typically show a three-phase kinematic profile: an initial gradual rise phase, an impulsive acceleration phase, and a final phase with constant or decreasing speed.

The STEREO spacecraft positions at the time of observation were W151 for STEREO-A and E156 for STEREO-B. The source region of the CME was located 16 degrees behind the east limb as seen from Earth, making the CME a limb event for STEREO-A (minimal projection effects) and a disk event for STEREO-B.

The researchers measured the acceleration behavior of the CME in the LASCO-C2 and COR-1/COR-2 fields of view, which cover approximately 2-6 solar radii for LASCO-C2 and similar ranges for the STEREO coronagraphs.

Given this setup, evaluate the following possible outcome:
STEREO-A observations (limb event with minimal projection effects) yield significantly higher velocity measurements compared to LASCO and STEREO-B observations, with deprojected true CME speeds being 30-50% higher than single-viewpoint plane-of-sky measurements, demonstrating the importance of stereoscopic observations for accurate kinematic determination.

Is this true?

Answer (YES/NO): NO